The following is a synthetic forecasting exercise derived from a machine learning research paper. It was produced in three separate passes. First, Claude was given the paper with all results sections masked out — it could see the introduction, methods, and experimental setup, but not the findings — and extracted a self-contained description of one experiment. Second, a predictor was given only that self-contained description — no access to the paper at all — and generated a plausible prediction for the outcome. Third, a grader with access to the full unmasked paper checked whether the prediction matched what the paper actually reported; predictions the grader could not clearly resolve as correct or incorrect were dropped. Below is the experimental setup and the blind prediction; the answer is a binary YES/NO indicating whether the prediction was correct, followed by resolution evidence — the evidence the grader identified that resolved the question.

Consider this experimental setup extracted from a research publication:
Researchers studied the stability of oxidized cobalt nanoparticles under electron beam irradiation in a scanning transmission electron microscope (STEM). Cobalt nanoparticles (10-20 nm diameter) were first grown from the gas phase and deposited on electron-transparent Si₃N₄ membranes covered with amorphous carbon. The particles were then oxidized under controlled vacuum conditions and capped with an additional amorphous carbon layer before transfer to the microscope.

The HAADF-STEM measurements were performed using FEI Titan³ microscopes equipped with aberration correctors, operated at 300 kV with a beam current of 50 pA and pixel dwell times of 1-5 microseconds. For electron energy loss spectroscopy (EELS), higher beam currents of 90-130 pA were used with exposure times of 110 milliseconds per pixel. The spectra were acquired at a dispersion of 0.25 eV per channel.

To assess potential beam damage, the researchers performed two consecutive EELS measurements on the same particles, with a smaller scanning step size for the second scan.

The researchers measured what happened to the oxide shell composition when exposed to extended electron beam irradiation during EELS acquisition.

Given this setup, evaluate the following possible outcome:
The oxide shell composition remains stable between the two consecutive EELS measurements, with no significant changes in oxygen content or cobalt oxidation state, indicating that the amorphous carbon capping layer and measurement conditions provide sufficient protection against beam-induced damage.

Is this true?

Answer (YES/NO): NO